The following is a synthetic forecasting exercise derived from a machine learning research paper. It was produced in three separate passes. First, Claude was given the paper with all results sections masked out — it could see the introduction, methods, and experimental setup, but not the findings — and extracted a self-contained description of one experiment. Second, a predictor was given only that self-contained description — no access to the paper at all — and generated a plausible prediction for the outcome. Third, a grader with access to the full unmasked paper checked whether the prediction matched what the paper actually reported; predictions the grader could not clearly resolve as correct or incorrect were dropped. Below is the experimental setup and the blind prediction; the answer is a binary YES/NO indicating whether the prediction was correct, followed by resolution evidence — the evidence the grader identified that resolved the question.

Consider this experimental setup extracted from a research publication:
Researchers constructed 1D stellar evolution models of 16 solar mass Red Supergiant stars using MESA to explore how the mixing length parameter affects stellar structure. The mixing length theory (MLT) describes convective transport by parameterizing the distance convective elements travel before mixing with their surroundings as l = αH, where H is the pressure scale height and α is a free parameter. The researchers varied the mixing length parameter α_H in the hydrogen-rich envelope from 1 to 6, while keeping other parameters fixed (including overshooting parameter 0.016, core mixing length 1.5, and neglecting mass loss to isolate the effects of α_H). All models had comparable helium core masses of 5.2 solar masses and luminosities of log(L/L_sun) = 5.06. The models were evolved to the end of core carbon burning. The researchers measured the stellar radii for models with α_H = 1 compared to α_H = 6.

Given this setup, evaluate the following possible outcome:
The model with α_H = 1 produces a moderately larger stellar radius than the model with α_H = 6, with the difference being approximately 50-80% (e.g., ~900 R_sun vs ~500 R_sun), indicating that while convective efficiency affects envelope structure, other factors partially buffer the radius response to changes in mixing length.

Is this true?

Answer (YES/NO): NO